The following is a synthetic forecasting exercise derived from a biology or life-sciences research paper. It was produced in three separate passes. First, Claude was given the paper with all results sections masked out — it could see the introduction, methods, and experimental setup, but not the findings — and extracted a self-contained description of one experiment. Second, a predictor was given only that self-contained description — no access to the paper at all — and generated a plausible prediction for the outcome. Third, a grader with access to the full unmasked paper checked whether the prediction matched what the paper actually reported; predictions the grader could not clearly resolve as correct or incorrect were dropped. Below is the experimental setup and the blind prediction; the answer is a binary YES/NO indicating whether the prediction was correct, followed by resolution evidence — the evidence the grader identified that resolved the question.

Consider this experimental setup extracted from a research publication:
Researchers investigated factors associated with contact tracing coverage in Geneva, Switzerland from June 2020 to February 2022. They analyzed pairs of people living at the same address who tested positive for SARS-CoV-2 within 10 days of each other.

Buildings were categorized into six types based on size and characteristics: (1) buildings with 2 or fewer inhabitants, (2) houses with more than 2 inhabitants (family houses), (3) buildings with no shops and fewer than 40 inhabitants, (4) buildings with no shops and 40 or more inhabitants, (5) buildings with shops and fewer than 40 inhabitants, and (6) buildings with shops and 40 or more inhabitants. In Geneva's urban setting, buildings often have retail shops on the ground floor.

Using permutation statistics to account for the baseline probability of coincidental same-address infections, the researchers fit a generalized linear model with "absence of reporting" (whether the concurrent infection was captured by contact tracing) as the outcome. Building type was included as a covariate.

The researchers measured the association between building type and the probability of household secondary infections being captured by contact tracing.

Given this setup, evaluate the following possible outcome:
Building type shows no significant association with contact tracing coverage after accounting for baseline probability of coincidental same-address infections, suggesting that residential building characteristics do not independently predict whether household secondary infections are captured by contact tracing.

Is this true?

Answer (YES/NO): NO